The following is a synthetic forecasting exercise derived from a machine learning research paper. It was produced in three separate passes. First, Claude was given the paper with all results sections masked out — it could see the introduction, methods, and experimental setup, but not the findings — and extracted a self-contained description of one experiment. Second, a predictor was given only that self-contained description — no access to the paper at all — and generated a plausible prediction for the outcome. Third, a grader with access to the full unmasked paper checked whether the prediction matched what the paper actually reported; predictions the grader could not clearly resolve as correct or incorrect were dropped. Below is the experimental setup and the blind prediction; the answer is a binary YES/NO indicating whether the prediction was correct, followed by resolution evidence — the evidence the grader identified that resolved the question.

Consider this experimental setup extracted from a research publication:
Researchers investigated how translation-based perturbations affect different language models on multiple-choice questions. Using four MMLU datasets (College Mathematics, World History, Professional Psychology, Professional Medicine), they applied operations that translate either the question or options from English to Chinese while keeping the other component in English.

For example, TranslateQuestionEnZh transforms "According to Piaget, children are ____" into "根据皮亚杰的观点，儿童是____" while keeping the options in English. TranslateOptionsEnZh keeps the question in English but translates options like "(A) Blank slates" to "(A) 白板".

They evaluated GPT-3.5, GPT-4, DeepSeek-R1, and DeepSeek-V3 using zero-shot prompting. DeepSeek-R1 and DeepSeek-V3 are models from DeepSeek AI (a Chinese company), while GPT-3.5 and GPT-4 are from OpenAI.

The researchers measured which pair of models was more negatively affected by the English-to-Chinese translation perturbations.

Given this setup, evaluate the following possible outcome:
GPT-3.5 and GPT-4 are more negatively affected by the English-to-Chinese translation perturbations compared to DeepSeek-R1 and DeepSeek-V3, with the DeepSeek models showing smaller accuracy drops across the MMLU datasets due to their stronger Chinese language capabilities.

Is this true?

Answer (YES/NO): NO